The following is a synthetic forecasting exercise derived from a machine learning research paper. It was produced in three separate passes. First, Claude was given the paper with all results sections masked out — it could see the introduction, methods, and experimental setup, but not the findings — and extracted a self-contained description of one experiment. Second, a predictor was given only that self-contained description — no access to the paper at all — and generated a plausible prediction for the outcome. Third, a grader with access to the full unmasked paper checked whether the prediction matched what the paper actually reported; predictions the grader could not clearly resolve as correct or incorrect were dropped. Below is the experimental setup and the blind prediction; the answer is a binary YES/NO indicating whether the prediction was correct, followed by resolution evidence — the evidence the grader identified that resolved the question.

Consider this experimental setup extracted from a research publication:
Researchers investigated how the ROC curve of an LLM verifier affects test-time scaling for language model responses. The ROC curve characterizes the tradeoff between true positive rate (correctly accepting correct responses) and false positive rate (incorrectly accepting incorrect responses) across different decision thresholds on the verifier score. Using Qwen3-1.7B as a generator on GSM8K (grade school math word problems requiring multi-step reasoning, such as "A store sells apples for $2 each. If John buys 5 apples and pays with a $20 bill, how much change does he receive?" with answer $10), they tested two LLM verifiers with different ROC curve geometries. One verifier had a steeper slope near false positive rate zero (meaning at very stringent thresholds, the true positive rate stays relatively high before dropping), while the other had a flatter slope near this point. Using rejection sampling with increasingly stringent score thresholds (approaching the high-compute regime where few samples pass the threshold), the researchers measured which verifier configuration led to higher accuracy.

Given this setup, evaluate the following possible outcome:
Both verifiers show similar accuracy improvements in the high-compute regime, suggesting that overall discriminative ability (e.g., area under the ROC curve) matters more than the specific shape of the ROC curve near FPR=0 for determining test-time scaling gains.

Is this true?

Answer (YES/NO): NO